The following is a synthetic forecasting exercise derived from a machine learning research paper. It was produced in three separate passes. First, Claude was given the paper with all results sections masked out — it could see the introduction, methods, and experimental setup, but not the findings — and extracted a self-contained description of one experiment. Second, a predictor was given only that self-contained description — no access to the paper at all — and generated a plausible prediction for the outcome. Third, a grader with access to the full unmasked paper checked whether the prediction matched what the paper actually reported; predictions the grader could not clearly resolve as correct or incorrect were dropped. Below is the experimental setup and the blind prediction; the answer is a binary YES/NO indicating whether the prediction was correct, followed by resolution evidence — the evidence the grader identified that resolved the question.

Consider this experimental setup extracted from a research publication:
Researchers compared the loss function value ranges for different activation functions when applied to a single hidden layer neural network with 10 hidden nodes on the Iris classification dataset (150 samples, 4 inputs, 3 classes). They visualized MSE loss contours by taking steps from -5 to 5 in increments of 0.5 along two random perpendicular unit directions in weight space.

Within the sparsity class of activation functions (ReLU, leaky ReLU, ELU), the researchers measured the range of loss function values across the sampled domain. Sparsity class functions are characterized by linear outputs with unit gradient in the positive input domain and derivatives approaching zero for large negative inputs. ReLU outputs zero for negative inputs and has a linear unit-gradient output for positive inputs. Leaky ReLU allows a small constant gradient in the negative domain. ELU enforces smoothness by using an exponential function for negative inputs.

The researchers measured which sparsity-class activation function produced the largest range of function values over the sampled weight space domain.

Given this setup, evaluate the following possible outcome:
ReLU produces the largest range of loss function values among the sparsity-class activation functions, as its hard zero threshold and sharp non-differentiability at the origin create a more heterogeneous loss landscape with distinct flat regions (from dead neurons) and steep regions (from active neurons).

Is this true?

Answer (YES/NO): NO